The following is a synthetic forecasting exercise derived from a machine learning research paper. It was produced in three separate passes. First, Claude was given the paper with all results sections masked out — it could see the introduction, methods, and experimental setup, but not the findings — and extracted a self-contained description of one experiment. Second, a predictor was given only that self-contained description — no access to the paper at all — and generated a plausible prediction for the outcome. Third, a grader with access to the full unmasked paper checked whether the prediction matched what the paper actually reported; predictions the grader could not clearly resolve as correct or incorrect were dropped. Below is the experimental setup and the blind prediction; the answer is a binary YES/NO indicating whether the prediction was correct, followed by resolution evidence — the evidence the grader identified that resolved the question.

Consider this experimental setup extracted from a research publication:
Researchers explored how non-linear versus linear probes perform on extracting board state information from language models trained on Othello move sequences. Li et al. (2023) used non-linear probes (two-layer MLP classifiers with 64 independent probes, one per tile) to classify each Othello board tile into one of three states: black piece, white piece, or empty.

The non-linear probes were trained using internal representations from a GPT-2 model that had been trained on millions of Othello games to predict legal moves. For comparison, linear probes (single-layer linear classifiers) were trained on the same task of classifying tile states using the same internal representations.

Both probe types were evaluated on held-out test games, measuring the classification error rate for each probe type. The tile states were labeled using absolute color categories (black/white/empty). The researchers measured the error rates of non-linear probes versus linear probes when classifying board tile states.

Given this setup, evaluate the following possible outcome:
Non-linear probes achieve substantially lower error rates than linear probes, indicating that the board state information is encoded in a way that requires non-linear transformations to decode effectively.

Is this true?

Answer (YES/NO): YES